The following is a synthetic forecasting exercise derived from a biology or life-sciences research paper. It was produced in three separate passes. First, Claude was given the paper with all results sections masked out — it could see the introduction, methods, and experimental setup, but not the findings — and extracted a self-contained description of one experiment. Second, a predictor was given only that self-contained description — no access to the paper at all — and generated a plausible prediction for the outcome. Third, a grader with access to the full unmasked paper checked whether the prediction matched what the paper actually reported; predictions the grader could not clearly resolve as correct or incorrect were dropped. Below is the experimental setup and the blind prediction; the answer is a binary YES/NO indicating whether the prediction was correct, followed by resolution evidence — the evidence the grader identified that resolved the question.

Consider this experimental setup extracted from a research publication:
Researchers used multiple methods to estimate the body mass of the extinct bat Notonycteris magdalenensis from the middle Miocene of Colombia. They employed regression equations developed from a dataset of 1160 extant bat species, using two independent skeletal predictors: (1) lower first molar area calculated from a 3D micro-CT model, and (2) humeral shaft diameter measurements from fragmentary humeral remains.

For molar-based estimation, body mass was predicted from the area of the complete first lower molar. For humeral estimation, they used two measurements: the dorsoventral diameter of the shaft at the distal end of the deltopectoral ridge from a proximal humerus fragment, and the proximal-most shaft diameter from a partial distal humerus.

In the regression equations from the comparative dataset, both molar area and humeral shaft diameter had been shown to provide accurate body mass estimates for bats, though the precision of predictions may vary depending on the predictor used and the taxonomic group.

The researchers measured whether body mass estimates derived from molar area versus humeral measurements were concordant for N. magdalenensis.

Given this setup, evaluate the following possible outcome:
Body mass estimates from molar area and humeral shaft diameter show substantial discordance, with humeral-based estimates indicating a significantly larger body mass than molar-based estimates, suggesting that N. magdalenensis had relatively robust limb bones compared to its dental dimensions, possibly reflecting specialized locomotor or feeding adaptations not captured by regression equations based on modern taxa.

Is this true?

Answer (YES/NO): NO